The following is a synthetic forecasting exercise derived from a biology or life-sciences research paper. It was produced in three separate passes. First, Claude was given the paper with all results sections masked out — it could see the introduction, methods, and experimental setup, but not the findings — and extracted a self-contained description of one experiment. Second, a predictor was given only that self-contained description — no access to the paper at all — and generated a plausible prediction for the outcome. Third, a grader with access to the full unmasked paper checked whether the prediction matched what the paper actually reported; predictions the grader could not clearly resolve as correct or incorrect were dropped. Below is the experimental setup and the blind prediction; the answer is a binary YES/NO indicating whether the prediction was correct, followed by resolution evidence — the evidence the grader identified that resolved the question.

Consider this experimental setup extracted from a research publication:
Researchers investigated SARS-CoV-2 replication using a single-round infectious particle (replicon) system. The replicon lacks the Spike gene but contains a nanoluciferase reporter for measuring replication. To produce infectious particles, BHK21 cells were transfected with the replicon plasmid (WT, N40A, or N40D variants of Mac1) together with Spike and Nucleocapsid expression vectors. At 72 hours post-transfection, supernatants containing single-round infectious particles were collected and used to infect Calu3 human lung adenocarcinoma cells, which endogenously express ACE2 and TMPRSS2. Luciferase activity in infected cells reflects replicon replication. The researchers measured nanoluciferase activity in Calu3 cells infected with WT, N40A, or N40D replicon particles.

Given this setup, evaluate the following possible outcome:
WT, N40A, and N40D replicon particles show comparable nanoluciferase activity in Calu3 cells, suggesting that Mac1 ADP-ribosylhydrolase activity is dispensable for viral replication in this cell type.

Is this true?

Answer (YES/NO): NO